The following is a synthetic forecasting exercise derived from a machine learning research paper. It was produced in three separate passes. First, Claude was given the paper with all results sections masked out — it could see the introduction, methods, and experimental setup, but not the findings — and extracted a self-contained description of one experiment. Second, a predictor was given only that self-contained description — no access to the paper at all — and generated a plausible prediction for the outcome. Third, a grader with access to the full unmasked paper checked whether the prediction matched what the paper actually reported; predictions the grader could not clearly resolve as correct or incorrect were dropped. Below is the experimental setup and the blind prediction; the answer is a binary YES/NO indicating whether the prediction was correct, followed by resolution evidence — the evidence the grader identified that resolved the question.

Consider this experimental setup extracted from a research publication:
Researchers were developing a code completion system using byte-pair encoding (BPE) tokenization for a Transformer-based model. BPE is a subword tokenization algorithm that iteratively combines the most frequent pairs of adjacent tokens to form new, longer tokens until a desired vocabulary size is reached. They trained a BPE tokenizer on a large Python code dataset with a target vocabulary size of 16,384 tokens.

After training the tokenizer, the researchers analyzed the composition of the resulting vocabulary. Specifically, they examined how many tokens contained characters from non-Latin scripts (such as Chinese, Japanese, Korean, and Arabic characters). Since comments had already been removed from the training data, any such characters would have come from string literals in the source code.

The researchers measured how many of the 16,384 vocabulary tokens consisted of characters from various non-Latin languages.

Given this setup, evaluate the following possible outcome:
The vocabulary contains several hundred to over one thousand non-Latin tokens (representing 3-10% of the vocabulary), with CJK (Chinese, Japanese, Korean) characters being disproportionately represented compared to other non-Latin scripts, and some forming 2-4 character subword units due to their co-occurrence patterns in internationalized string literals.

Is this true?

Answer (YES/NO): YES